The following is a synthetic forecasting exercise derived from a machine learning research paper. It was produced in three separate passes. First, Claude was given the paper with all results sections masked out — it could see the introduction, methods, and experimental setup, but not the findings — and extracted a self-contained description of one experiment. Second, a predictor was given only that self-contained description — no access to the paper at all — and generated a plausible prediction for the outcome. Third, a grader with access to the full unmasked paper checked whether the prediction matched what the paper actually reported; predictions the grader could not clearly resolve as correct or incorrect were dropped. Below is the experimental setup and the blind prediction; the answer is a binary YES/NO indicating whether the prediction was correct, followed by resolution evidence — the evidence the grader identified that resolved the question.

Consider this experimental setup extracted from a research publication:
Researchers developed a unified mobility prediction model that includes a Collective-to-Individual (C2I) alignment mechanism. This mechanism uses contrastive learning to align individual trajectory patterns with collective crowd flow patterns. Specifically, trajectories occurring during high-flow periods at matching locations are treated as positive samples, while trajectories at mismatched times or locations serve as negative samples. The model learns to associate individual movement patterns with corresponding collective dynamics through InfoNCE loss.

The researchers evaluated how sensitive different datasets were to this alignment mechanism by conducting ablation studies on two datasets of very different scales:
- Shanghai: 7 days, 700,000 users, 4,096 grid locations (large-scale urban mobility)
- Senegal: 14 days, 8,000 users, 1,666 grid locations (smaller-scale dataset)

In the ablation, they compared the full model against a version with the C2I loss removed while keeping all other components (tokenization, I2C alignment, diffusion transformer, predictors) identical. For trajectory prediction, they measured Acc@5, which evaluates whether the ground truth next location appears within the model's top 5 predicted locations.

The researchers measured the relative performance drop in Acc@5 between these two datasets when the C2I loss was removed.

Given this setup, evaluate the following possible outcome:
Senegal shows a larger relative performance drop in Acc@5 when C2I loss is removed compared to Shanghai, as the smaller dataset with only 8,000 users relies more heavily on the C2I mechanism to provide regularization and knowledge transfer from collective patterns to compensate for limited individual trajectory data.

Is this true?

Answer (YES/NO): YES